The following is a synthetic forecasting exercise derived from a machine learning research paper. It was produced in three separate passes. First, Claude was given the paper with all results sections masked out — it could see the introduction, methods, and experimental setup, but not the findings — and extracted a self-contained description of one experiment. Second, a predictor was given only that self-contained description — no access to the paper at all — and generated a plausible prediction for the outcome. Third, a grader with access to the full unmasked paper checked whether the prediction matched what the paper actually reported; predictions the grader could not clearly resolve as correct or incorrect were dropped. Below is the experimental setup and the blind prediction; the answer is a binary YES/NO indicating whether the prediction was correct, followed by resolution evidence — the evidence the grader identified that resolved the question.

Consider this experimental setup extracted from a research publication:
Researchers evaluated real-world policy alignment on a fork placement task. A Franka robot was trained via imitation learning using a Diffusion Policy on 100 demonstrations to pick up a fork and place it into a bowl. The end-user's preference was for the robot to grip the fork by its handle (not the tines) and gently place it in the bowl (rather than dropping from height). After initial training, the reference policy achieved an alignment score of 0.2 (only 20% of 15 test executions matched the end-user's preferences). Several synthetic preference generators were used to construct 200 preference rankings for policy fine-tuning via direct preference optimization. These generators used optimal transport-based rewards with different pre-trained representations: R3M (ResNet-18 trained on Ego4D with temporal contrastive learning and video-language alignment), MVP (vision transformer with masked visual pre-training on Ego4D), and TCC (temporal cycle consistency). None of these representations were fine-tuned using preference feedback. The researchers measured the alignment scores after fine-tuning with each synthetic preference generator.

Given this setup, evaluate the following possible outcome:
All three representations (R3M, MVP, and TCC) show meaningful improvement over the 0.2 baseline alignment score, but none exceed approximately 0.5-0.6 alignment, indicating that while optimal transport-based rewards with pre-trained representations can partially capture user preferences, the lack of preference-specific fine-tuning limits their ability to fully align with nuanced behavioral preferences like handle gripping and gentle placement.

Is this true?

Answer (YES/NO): NO